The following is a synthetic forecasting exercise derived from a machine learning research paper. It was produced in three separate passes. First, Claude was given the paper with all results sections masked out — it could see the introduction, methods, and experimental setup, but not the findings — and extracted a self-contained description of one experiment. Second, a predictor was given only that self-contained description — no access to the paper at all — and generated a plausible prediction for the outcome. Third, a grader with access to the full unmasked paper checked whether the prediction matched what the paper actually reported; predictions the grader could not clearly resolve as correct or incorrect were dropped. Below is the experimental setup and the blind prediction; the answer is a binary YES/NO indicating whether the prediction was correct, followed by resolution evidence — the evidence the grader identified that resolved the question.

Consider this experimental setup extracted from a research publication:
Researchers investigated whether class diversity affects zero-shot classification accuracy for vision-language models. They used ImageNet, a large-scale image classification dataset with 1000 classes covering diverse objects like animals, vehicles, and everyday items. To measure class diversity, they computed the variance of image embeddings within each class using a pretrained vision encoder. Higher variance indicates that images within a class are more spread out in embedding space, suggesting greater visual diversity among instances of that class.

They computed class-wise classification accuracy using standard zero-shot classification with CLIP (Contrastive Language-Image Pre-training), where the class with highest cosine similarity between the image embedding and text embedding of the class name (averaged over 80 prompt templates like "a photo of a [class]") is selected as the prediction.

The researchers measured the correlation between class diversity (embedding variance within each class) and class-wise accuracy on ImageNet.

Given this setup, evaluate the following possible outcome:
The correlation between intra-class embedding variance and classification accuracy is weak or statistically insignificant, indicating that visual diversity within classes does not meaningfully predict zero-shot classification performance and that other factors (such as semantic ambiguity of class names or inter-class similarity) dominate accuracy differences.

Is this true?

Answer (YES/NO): NO